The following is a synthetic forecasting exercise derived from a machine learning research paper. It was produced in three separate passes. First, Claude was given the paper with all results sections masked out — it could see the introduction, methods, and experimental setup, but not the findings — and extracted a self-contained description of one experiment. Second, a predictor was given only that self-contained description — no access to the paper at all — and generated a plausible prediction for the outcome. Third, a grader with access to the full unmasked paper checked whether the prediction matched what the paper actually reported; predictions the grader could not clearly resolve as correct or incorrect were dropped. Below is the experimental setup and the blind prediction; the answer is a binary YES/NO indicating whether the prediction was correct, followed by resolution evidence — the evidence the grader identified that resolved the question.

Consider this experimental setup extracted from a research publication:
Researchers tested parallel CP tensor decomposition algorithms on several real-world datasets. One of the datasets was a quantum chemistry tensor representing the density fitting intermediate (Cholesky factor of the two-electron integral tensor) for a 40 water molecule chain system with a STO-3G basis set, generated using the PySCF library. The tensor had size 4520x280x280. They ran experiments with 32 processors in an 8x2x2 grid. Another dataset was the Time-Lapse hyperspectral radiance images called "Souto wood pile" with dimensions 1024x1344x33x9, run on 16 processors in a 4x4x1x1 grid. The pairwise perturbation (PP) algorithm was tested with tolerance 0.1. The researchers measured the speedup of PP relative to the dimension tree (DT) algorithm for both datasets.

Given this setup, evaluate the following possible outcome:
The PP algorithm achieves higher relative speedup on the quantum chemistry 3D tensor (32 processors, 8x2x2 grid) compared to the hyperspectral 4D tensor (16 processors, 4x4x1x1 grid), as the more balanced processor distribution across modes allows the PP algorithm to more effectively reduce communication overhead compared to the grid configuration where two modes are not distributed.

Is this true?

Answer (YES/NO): NO